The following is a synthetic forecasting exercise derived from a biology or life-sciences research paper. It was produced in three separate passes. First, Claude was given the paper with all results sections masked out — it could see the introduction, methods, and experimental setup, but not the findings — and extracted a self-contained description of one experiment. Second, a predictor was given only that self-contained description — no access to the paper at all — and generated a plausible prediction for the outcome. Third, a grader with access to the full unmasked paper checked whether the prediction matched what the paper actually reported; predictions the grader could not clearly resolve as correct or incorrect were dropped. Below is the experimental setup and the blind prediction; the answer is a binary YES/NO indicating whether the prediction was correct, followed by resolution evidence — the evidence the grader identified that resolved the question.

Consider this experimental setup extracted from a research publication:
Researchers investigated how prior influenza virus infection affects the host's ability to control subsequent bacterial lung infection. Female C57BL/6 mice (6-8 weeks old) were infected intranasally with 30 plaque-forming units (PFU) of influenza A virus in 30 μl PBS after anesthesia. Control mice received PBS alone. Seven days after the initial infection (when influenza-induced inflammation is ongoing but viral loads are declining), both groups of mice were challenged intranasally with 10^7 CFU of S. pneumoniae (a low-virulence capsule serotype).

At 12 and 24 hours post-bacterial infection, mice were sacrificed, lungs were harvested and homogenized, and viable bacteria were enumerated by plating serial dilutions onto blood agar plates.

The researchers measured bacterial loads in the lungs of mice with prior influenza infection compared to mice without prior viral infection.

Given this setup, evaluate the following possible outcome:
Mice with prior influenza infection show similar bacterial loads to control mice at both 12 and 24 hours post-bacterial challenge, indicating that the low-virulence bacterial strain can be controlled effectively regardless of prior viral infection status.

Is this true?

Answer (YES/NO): NO